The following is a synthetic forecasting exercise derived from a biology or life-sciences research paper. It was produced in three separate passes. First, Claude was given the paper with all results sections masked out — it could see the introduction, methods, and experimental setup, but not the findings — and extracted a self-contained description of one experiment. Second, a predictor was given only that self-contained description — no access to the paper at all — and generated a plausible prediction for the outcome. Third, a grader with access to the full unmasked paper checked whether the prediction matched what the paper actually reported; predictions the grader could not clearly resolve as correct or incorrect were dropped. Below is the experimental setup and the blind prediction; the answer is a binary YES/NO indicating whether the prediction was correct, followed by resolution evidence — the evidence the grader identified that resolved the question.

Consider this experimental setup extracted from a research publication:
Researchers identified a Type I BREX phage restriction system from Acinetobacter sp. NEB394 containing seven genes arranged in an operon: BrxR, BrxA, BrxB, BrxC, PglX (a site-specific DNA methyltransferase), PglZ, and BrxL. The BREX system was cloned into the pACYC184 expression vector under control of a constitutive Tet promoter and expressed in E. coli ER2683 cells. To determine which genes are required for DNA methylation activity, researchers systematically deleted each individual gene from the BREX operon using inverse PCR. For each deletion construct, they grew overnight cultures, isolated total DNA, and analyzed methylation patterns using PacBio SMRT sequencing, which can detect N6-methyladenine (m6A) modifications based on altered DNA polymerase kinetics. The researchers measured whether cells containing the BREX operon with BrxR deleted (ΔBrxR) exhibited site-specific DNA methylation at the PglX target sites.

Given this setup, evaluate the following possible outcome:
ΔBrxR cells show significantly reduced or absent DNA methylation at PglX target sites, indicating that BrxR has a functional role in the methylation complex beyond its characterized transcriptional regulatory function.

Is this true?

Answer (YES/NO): NO